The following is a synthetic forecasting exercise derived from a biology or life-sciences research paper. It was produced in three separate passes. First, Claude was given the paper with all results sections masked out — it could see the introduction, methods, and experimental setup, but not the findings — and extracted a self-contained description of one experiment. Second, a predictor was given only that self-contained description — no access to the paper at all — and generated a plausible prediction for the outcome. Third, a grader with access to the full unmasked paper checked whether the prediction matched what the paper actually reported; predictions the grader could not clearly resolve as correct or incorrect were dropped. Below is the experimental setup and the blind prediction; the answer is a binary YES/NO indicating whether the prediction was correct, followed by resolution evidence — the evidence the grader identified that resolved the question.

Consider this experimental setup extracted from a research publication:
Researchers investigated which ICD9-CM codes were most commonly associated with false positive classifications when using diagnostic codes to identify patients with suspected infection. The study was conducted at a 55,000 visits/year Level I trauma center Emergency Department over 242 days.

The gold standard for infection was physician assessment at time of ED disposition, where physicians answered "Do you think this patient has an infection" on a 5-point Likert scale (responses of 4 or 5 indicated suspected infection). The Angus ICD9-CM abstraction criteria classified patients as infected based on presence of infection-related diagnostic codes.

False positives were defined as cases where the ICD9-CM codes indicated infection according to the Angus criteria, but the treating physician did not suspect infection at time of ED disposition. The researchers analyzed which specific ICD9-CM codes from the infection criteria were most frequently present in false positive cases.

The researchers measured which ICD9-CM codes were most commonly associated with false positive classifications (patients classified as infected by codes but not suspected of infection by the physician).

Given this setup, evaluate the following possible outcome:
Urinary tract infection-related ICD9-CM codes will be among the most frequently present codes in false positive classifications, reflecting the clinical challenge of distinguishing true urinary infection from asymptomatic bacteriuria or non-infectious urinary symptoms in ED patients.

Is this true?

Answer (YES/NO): YES